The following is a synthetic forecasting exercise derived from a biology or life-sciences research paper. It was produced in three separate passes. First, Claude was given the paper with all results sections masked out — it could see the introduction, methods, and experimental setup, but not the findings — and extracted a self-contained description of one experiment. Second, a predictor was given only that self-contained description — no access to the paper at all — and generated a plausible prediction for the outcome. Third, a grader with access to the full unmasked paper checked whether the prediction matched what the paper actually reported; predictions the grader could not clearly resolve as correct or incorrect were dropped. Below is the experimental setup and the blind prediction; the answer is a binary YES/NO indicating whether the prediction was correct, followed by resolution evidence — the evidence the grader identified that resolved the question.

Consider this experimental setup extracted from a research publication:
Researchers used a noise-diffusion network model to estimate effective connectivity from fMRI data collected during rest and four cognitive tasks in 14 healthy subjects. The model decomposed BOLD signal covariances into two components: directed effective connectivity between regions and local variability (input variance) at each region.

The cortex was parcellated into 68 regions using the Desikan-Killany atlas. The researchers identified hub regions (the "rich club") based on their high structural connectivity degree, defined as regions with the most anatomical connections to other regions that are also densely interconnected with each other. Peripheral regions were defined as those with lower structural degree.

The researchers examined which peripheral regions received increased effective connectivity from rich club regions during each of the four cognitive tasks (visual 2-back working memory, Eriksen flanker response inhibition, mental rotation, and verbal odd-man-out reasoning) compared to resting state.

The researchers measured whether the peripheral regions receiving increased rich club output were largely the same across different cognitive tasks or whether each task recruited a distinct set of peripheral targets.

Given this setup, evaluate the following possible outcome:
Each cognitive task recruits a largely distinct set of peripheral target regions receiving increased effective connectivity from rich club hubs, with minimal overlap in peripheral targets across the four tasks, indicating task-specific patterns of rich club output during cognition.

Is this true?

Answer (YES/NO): NO